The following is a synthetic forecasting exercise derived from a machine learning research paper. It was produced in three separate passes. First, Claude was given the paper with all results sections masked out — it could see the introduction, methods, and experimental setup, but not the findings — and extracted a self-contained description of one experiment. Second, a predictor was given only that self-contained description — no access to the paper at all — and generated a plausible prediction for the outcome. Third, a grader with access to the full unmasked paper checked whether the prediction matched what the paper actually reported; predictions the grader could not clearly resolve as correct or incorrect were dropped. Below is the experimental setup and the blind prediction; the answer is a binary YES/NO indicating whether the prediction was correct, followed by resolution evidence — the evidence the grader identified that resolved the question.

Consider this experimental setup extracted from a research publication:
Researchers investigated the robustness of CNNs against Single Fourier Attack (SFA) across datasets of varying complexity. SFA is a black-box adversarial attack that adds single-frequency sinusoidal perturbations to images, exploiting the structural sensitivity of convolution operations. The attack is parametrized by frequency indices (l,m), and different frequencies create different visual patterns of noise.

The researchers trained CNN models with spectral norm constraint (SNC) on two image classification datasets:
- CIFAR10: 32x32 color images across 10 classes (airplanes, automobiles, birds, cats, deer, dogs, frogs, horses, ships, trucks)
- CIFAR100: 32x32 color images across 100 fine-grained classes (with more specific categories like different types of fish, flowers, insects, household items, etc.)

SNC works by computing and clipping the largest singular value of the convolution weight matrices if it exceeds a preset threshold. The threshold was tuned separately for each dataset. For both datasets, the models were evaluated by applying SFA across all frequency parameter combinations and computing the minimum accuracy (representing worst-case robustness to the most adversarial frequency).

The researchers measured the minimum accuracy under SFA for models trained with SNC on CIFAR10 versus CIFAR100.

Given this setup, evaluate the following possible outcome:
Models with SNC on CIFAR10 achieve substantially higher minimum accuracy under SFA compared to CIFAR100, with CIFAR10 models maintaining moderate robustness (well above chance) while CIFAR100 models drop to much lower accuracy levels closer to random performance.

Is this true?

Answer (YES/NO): NO